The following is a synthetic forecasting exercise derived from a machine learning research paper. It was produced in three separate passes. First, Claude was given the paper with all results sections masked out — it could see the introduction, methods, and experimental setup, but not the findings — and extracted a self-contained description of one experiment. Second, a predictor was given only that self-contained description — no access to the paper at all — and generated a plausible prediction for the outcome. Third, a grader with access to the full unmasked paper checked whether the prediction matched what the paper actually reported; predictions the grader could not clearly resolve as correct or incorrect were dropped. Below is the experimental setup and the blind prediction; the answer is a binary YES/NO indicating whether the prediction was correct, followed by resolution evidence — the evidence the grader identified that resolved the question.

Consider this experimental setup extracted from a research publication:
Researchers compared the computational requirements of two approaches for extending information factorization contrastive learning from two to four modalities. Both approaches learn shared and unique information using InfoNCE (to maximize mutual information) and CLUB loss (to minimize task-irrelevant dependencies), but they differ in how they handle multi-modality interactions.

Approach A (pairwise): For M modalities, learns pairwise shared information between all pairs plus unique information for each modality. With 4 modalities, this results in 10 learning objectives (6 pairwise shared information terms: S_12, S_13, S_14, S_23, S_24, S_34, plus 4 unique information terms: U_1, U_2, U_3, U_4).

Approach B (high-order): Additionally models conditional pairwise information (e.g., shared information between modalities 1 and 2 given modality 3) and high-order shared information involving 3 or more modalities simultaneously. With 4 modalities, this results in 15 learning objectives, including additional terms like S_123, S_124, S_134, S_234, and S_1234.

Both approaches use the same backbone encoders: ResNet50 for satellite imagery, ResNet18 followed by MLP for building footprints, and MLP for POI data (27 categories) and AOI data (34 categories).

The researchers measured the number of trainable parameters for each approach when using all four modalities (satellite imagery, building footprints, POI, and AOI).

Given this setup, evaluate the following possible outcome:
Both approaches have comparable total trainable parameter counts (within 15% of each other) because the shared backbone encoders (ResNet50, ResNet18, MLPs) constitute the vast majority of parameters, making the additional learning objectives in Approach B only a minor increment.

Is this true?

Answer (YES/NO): NO